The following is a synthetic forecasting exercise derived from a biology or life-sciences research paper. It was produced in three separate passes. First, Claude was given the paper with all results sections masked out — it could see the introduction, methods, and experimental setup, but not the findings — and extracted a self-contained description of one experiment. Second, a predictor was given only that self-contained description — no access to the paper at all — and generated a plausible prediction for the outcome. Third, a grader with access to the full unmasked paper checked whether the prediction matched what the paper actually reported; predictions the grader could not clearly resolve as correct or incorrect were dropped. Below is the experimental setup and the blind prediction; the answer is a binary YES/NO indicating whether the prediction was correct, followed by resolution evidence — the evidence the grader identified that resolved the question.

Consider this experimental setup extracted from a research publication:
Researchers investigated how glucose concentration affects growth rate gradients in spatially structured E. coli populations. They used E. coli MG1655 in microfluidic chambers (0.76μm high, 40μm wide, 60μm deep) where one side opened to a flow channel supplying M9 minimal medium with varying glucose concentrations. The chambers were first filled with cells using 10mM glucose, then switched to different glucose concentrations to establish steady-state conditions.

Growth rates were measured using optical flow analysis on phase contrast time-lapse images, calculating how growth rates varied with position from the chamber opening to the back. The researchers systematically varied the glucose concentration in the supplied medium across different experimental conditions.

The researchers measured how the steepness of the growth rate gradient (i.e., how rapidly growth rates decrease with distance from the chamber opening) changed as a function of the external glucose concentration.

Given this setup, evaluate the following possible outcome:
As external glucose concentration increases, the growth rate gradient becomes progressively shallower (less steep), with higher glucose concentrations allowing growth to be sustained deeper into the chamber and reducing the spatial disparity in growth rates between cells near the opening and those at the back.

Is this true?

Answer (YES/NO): YES